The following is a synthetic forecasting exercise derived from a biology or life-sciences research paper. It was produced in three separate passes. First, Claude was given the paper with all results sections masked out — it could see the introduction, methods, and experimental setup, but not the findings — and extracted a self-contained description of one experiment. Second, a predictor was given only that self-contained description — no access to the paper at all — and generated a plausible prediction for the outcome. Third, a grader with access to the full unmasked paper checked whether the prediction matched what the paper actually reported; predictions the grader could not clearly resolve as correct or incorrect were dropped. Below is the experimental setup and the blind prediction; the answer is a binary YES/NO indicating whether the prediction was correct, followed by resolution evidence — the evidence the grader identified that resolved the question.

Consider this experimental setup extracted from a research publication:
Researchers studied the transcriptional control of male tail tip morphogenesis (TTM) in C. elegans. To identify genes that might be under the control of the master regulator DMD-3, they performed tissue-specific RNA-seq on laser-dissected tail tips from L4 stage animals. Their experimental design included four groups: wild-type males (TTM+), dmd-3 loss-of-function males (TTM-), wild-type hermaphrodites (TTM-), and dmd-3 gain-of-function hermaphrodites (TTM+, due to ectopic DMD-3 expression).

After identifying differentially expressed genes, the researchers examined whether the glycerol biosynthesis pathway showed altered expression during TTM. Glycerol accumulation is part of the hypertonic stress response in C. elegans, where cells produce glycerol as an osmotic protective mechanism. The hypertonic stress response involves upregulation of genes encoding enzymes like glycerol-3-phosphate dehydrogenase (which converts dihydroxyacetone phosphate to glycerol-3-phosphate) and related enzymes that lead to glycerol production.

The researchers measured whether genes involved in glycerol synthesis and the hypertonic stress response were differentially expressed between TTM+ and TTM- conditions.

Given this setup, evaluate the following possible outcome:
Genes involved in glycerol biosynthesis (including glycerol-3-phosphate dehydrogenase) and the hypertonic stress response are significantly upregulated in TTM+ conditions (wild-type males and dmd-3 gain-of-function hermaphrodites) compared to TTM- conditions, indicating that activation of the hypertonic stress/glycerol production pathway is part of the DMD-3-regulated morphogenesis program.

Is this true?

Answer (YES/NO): YES